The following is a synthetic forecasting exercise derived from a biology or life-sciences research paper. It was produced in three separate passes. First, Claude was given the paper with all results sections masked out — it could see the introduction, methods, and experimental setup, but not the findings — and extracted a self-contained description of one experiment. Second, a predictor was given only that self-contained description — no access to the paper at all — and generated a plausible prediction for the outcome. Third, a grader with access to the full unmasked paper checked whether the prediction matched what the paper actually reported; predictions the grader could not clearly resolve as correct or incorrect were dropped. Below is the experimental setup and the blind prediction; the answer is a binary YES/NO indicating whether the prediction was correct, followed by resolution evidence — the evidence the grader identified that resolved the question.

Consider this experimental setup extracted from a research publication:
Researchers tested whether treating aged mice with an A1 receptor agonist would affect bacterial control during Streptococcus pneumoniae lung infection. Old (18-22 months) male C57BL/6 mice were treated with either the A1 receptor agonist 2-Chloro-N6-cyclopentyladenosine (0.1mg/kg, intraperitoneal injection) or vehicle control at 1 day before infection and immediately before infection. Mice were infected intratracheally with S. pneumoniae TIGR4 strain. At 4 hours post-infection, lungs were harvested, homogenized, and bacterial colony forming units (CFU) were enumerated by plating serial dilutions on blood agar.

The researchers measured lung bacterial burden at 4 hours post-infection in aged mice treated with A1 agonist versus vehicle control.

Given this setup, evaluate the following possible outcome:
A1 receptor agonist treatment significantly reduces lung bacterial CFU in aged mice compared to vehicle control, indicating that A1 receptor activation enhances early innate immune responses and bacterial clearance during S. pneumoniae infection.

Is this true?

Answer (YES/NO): YES